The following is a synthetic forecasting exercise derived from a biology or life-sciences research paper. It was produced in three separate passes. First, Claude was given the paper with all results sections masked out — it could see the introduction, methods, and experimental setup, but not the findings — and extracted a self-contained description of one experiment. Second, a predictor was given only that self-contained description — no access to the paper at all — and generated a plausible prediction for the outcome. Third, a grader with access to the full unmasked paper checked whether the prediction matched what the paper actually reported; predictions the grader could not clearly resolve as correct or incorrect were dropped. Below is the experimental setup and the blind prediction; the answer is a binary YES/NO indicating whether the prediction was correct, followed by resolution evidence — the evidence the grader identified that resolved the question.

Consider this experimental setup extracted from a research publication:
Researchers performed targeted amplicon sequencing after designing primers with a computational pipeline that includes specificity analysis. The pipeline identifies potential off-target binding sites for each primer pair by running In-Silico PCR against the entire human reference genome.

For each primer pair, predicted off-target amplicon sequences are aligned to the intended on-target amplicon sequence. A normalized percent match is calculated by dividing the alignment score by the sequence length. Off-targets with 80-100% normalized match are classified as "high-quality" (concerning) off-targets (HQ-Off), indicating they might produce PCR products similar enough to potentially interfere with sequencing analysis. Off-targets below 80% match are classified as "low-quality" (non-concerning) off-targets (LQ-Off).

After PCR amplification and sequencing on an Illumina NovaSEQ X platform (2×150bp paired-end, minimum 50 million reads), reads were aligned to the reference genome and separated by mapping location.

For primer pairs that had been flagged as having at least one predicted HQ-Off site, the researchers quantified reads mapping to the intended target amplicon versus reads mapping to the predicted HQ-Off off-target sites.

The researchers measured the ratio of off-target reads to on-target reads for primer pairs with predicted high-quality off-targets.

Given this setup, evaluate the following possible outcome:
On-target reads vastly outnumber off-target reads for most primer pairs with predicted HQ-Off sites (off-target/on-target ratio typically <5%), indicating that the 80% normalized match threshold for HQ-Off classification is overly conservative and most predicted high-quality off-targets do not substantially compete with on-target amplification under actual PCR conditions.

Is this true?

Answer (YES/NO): YES